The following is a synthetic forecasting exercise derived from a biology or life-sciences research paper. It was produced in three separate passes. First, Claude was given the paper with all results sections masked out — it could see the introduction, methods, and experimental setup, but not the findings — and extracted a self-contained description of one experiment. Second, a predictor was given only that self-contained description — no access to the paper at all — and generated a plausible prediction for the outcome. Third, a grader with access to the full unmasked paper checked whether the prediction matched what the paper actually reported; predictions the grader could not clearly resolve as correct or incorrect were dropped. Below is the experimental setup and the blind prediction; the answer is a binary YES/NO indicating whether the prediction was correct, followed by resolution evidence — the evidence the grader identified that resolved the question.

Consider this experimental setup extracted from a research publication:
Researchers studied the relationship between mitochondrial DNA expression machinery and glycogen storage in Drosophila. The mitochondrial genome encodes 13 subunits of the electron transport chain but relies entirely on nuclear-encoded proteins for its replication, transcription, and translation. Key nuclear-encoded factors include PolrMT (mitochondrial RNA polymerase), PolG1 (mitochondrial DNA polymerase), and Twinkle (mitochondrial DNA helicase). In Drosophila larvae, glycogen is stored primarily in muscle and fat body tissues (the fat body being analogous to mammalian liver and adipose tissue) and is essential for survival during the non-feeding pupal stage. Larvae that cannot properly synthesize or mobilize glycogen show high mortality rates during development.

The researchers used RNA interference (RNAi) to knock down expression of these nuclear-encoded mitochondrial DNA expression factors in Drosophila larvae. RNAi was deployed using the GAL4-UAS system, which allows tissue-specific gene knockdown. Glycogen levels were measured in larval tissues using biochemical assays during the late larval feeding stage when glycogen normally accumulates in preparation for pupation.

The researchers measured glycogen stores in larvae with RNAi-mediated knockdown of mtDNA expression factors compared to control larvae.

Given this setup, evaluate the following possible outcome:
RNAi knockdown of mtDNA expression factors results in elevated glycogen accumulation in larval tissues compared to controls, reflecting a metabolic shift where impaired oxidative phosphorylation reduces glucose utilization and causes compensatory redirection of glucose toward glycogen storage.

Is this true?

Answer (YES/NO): NO